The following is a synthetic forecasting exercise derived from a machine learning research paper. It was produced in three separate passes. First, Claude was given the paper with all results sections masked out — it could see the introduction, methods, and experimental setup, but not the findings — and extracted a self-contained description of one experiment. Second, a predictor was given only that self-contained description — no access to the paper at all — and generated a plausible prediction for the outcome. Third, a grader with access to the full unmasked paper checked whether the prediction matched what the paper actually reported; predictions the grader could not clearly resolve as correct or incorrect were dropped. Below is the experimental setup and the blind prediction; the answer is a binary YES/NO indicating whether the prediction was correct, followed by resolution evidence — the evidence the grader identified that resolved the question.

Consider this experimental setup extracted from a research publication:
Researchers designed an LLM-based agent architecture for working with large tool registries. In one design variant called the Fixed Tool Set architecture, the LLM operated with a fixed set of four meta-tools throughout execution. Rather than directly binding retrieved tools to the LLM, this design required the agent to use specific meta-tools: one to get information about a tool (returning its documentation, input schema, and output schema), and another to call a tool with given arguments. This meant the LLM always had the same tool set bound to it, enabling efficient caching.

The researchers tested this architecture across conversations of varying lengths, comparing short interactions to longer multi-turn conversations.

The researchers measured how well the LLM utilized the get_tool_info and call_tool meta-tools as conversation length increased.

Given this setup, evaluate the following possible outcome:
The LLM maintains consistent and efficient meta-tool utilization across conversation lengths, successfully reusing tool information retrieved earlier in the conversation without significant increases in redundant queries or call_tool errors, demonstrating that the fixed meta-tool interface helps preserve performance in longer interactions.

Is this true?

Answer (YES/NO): NO